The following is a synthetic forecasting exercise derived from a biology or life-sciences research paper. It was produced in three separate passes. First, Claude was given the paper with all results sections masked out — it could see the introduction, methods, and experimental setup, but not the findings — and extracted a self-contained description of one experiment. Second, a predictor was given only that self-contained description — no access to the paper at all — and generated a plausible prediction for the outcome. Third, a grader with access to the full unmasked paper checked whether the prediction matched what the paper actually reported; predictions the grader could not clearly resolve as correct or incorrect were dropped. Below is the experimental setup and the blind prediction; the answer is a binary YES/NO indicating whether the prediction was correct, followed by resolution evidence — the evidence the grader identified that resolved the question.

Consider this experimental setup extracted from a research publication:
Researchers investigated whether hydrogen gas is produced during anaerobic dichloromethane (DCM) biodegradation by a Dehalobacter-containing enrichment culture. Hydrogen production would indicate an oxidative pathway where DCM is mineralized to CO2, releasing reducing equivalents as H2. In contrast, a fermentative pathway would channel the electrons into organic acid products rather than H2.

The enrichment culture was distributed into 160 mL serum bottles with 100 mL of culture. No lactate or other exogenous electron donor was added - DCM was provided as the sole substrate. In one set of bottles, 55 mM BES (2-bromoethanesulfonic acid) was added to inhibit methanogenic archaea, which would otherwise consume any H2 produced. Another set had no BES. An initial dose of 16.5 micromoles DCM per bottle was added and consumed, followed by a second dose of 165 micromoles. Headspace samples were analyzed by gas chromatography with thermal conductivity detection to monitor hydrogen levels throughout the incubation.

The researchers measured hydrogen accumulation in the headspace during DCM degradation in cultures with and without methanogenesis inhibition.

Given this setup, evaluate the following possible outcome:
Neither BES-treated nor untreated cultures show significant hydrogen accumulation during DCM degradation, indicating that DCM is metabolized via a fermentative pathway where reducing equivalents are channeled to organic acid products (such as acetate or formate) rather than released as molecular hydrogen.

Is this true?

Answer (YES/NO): NO